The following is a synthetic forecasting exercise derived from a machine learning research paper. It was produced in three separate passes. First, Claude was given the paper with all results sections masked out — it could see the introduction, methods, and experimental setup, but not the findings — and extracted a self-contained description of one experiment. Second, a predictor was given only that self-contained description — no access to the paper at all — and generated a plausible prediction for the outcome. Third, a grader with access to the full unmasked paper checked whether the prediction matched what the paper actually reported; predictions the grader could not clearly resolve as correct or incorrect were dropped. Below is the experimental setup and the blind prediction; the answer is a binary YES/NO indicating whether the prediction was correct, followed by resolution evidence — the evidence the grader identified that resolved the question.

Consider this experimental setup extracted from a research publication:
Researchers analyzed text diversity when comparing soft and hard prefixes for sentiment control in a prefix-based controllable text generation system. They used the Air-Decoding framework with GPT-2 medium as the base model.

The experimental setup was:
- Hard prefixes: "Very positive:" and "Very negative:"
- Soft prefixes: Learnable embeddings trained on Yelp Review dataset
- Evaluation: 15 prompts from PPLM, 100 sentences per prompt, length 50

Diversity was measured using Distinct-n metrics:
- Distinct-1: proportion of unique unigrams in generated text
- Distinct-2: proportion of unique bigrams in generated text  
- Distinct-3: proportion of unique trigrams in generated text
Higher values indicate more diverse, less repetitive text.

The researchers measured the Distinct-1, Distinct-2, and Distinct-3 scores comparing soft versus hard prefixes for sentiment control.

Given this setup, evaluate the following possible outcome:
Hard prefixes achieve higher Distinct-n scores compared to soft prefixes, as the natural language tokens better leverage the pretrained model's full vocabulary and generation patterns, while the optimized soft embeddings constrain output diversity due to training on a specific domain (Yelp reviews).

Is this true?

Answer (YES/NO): YES